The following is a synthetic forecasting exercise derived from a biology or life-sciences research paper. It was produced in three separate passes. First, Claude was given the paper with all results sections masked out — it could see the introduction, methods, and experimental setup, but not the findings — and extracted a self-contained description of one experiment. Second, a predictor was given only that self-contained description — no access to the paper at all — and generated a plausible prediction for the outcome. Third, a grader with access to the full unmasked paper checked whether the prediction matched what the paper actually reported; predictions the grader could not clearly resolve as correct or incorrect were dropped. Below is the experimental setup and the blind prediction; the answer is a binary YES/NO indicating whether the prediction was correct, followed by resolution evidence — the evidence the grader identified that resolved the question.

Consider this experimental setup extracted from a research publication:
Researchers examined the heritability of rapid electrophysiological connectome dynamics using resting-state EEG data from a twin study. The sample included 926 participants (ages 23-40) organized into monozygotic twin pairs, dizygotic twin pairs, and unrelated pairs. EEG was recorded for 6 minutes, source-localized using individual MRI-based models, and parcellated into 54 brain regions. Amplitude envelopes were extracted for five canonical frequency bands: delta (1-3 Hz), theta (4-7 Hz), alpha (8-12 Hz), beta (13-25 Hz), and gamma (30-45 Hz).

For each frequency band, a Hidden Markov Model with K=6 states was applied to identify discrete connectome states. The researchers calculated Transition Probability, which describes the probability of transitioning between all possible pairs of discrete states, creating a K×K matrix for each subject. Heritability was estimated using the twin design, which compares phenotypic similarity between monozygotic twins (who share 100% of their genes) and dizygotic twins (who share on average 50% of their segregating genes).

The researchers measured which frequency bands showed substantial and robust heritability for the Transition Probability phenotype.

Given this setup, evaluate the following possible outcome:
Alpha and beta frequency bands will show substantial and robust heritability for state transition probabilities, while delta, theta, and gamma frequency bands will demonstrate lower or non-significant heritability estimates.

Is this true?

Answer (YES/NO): NO